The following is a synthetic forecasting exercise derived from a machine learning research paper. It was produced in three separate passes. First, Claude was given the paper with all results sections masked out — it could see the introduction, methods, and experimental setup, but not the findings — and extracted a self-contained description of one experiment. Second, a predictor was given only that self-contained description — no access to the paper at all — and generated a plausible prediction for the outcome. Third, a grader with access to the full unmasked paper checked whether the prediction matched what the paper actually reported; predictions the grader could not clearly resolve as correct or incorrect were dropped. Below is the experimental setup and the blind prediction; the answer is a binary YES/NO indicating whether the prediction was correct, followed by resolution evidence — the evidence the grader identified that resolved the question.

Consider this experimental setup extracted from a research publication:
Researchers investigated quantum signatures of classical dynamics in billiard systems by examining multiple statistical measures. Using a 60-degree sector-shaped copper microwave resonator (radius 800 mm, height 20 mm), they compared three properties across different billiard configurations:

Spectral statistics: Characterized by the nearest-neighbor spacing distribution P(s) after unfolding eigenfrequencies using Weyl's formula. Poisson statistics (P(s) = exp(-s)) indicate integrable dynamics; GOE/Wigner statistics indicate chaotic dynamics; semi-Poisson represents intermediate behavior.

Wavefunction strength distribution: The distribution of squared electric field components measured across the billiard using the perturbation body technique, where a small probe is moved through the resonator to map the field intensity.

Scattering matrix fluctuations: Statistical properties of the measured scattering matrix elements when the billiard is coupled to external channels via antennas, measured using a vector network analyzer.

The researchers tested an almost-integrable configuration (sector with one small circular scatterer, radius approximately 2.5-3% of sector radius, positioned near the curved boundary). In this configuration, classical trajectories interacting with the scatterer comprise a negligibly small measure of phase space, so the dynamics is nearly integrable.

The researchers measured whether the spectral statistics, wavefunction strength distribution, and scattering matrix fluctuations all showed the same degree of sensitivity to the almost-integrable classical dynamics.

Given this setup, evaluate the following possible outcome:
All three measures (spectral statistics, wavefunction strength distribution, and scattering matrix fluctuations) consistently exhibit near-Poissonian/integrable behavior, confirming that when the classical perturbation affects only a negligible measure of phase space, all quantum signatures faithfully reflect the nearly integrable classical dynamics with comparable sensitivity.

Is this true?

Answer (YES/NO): NO